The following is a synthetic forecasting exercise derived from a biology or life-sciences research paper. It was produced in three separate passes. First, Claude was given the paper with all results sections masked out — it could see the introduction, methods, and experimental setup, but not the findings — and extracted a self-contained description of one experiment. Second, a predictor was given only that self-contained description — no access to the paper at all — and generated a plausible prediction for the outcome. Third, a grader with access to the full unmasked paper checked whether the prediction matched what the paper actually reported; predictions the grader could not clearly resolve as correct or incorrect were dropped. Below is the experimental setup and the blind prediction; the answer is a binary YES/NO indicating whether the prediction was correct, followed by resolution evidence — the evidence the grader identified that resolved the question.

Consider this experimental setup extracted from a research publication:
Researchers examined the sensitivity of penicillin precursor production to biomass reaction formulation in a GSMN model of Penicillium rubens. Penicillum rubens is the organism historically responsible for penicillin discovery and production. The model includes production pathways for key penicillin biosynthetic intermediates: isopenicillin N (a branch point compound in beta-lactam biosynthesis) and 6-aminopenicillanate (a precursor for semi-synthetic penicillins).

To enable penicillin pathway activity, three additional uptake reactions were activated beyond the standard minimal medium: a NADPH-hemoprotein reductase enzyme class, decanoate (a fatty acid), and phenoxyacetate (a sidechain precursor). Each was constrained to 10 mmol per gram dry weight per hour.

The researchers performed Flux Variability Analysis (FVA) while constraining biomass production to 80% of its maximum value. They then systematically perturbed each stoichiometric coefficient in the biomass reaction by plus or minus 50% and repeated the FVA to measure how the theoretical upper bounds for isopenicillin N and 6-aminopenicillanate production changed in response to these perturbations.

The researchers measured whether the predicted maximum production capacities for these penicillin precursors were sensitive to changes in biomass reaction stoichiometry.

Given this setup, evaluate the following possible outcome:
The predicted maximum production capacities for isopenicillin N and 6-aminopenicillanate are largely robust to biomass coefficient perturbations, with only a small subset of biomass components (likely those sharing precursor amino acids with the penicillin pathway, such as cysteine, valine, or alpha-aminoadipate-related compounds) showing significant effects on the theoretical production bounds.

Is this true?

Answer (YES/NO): YES